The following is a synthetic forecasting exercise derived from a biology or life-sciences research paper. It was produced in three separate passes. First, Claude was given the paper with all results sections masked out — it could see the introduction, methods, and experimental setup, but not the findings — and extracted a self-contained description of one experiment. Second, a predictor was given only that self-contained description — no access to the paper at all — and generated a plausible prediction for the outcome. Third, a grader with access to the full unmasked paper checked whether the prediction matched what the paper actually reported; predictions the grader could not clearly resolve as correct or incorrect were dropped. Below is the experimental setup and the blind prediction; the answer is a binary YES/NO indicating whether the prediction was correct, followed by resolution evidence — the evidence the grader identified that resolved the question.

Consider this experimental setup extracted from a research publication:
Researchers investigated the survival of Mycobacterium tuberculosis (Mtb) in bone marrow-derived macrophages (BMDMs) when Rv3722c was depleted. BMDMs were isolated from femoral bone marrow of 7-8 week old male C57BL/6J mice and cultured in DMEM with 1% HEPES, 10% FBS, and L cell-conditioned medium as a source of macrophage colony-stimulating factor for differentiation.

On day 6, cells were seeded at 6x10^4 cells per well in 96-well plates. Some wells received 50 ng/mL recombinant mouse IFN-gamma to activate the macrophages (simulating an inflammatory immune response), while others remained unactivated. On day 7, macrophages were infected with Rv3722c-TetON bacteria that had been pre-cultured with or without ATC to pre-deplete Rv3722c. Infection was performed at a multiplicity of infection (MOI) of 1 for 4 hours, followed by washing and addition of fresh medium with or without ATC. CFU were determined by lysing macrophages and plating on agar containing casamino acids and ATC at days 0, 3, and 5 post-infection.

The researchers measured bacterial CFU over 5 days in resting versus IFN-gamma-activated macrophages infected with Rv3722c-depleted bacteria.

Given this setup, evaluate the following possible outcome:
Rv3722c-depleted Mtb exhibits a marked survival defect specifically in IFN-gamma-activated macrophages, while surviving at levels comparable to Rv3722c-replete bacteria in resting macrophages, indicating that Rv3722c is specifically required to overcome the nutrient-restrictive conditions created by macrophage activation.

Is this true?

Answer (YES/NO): NO